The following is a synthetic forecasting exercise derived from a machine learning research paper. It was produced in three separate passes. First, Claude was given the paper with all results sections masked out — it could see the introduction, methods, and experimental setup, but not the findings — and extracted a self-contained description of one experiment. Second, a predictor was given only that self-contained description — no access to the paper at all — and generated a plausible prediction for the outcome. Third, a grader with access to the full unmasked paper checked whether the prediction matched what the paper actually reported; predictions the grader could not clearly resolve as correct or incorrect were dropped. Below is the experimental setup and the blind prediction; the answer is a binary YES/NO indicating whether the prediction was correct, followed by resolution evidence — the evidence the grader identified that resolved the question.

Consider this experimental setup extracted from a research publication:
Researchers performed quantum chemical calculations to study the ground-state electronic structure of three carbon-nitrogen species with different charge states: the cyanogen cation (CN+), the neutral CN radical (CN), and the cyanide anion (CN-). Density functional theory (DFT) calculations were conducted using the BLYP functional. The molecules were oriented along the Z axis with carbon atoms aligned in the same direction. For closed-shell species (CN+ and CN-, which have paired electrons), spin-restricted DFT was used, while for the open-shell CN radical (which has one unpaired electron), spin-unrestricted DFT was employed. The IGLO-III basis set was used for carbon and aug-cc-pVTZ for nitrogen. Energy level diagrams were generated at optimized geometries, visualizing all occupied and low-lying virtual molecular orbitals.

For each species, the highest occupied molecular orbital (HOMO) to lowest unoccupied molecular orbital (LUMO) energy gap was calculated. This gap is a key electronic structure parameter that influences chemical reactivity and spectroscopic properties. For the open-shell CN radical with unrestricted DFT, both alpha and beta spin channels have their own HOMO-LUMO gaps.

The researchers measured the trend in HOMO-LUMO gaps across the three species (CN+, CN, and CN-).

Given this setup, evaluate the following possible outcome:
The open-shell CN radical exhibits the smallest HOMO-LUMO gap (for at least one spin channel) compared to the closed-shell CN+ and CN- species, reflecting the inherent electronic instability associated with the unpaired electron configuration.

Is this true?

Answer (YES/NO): NO